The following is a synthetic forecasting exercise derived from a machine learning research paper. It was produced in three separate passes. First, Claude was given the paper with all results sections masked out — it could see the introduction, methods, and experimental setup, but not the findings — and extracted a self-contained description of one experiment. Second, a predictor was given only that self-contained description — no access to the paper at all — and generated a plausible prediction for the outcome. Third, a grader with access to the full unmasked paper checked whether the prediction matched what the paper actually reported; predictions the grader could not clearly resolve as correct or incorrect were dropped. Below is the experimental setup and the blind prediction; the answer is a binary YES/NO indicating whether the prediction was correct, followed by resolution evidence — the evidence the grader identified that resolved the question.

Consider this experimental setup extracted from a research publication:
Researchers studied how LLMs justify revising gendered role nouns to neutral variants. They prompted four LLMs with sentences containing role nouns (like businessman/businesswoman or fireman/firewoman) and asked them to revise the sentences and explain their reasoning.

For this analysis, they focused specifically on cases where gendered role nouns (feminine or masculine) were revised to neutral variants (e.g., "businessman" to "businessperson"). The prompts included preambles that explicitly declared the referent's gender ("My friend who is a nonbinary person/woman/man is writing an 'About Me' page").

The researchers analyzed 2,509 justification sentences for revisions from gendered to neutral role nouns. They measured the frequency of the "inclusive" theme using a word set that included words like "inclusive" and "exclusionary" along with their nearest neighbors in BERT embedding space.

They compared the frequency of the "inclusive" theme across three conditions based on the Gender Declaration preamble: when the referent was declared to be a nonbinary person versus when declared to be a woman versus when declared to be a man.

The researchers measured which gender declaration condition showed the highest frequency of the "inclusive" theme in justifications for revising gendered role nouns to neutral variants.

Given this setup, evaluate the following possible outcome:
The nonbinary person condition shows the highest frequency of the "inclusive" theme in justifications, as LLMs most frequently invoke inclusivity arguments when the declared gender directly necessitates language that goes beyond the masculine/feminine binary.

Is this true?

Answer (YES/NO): YES